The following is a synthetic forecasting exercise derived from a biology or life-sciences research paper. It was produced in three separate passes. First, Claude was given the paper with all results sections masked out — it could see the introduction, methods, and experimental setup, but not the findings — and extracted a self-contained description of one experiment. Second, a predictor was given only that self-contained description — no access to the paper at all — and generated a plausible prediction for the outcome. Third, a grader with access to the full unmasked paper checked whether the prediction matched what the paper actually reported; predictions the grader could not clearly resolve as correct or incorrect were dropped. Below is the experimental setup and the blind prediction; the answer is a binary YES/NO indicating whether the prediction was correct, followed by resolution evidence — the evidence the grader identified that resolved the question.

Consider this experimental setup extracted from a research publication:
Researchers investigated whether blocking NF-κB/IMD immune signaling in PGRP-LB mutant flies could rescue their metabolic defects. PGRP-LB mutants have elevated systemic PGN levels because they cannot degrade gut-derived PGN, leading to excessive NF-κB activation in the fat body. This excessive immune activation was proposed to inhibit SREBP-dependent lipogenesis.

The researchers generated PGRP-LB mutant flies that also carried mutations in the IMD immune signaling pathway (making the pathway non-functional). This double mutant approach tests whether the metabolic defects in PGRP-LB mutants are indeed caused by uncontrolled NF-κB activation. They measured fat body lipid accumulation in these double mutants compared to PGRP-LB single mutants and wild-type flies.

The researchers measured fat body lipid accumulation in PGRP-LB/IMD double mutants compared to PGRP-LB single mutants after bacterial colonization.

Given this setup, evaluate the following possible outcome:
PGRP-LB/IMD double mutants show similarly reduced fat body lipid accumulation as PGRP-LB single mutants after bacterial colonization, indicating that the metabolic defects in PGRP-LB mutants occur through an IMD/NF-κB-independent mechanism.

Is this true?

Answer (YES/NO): NO